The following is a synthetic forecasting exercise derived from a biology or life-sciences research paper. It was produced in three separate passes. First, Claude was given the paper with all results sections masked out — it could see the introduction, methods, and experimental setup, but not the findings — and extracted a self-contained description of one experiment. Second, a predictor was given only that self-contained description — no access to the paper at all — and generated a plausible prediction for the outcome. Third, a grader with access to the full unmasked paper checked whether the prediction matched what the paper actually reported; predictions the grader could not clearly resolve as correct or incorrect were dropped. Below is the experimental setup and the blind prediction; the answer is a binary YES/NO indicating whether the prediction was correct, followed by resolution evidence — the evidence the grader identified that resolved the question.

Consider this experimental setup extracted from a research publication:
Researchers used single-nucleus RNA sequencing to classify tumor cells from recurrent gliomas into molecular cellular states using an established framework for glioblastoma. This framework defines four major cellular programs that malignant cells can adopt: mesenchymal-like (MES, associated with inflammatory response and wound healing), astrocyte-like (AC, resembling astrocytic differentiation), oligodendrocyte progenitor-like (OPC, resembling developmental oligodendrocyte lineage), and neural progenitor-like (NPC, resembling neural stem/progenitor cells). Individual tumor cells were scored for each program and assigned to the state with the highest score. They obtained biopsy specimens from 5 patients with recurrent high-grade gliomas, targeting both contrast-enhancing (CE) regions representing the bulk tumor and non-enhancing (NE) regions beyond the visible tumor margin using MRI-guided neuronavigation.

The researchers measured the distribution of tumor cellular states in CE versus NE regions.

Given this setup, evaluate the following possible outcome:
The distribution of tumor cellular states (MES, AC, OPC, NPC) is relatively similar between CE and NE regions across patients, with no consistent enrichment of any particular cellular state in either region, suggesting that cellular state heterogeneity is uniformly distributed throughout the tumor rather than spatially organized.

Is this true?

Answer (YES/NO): NO